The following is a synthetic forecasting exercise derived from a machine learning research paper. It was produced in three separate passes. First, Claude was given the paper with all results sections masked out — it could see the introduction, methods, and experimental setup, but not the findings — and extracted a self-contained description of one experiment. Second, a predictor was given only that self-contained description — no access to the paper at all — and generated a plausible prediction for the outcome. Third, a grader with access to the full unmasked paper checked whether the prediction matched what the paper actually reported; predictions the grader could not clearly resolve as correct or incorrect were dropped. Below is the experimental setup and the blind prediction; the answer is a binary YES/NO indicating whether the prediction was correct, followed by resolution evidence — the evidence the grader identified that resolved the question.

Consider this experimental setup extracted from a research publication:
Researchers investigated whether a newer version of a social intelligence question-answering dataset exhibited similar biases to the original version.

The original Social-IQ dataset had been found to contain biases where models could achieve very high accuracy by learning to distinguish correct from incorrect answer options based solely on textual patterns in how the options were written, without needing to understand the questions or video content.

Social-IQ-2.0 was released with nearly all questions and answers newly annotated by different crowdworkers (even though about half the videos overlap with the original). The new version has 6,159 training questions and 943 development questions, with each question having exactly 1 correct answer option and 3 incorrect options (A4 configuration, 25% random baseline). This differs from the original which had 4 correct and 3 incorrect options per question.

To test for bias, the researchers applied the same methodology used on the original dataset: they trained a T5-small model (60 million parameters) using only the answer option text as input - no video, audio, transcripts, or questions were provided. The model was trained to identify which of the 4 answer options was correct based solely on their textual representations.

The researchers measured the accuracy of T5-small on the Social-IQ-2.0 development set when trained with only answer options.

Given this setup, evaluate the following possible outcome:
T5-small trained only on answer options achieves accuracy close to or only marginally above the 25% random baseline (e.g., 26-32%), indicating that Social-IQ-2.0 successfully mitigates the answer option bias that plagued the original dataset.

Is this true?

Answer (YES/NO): NO